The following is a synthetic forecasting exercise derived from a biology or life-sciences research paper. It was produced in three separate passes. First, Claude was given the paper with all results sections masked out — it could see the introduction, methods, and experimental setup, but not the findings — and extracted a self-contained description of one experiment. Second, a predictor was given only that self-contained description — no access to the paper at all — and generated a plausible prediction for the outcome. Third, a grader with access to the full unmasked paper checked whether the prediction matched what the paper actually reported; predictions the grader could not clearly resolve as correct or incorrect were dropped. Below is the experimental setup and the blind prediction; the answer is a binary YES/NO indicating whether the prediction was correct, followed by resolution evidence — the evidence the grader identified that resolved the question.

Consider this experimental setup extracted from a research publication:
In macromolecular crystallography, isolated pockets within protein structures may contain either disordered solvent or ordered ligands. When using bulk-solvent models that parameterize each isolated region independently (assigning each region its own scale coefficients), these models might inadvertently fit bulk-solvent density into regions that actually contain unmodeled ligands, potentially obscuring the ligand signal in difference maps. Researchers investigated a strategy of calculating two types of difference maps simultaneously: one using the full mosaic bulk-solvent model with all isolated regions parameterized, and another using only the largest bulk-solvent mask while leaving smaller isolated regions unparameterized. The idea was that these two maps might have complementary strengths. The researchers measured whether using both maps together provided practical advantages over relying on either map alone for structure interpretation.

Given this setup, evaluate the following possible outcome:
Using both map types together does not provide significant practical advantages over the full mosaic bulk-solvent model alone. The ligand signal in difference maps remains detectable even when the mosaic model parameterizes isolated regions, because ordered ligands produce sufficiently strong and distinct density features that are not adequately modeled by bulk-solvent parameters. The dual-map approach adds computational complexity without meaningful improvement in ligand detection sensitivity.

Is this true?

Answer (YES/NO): NO